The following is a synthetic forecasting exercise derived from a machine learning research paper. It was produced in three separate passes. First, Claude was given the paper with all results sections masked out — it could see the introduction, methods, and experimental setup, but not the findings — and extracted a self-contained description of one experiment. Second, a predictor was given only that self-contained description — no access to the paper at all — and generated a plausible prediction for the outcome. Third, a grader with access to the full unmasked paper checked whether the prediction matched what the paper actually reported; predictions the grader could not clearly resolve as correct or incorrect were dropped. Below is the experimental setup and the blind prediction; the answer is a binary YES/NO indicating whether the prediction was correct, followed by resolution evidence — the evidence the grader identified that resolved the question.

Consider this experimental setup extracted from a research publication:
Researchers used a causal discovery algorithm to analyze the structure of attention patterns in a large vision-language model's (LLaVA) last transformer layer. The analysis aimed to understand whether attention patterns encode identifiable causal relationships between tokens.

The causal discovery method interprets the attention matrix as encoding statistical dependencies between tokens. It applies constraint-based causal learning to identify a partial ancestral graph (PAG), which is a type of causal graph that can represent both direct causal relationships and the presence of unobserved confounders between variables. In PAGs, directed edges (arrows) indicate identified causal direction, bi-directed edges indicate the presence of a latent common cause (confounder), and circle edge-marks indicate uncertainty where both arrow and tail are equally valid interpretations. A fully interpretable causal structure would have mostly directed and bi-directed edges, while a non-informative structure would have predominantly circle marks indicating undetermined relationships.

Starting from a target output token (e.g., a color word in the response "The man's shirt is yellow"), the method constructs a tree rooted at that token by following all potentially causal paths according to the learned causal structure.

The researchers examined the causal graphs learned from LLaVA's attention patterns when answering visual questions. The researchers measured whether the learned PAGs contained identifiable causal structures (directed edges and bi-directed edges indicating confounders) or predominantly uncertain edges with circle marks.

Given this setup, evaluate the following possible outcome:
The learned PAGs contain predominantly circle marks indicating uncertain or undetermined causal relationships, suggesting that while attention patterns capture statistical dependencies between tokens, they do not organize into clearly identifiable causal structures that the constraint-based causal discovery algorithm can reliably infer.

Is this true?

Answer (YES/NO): NO